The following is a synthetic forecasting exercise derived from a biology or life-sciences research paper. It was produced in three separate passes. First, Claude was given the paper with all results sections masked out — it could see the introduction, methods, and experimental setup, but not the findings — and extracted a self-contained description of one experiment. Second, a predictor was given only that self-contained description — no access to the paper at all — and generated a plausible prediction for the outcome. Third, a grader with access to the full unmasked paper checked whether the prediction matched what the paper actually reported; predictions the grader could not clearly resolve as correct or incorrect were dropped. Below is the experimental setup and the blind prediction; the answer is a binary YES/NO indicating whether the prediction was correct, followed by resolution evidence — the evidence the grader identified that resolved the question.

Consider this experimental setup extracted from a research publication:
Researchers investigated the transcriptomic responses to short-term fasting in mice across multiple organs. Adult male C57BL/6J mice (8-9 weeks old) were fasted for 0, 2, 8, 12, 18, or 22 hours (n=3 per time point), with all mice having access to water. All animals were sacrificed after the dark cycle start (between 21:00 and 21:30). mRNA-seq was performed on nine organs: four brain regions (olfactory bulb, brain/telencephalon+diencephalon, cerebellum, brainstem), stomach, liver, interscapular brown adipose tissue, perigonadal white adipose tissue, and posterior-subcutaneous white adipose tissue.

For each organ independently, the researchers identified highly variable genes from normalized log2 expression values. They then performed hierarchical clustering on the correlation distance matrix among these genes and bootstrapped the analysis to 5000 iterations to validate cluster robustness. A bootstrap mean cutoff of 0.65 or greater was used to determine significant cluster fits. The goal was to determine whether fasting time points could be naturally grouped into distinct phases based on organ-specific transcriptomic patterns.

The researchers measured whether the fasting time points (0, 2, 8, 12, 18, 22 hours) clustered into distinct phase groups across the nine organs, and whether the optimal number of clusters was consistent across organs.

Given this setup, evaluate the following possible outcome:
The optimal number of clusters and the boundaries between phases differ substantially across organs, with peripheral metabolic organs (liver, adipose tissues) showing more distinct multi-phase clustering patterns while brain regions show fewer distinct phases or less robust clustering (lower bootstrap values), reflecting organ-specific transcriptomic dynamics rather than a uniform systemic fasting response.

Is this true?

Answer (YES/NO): NO